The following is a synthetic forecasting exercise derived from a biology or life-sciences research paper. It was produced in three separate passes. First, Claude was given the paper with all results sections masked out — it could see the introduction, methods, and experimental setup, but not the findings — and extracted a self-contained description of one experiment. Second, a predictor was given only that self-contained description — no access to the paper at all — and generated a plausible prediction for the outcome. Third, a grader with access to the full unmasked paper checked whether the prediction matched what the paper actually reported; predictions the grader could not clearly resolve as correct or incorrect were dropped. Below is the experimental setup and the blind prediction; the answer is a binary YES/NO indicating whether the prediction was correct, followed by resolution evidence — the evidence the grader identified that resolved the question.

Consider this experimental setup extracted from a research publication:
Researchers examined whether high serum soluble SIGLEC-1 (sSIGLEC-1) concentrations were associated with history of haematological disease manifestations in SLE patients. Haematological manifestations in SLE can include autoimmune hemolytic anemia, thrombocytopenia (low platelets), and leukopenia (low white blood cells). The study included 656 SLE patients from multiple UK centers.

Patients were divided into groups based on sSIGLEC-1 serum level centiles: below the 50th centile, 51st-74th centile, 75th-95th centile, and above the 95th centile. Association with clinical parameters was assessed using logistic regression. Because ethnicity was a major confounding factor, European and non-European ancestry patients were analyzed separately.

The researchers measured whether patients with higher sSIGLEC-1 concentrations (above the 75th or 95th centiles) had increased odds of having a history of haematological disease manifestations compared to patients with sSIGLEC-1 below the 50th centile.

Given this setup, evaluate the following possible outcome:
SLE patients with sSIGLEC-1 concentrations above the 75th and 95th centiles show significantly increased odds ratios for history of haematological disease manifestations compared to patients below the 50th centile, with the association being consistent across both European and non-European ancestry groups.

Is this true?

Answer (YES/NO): NO